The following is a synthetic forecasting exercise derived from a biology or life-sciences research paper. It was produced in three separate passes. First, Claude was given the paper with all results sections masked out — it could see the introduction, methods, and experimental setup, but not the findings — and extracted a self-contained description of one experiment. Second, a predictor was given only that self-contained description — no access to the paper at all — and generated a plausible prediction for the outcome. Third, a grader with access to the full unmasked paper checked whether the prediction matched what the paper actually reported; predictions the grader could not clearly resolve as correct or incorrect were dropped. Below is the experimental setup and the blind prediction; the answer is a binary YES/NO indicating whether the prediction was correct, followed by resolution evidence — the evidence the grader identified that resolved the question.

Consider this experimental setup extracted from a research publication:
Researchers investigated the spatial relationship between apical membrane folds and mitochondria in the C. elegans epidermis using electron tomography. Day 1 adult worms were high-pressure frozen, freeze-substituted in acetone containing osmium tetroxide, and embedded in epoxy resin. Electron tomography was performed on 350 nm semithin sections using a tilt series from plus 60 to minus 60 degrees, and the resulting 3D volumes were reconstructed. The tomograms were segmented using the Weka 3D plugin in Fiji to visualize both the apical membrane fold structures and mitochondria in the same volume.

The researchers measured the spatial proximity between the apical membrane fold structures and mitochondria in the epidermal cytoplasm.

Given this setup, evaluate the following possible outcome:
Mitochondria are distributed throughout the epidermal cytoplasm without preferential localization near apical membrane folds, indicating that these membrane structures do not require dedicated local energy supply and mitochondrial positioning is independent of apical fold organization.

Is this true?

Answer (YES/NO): NO